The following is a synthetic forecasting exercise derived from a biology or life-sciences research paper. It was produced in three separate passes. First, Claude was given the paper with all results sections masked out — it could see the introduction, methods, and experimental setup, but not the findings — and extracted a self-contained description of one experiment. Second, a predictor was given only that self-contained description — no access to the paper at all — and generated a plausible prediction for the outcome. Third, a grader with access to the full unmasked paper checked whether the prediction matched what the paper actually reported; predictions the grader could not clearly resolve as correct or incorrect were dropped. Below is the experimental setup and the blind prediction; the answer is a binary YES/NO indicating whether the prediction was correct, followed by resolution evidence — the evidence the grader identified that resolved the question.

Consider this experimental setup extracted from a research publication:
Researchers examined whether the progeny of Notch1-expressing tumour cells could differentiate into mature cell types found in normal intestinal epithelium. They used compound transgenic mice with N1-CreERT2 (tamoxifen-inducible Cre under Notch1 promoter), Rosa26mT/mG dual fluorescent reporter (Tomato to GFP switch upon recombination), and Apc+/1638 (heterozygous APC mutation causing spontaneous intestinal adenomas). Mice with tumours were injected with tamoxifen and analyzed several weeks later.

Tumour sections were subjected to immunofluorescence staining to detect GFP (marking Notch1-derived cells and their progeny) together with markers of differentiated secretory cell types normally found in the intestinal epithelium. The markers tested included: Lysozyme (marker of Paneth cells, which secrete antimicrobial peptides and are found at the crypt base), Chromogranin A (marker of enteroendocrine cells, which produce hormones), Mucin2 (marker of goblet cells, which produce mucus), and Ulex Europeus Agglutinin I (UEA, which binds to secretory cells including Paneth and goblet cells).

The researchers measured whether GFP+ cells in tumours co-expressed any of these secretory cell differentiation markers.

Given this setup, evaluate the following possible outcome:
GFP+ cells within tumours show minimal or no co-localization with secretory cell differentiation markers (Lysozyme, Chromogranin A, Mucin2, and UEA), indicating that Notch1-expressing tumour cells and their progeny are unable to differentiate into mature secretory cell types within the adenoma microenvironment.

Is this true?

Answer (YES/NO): NO